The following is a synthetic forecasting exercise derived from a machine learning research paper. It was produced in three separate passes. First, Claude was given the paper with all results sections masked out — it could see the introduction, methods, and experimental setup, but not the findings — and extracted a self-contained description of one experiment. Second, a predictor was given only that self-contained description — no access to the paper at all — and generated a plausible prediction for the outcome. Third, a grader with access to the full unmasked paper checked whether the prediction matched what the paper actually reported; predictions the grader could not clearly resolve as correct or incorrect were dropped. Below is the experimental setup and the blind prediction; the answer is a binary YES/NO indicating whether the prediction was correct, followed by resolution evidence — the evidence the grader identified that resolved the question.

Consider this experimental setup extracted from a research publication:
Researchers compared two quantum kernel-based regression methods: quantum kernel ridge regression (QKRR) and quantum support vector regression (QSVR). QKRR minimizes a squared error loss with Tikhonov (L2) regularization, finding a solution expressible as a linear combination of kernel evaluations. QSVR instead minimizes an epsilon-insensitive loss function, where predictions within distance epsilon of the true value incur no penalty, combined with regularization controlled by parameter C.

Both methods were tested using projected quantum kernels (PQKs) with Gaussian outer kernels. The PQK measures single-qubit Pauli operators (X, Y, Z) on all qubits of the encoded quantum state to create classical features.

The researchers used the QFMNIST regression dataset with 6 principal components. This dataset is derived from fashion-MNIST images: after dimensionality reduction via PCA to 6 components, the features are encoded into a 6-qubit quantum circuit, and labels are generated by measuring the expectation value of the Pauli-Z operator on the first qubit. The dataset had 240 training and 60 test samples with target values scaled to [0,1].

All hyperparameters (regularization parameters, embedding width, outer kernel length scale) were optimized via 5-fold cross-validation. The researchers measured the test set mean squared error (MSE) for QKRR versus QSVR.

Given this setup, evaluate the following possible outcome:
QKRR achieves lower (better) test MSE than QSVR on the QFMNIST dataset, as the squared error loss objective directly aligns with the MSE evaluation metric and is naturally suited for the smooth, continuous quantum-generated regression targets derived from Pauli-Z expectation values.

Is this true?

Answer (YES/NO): NO